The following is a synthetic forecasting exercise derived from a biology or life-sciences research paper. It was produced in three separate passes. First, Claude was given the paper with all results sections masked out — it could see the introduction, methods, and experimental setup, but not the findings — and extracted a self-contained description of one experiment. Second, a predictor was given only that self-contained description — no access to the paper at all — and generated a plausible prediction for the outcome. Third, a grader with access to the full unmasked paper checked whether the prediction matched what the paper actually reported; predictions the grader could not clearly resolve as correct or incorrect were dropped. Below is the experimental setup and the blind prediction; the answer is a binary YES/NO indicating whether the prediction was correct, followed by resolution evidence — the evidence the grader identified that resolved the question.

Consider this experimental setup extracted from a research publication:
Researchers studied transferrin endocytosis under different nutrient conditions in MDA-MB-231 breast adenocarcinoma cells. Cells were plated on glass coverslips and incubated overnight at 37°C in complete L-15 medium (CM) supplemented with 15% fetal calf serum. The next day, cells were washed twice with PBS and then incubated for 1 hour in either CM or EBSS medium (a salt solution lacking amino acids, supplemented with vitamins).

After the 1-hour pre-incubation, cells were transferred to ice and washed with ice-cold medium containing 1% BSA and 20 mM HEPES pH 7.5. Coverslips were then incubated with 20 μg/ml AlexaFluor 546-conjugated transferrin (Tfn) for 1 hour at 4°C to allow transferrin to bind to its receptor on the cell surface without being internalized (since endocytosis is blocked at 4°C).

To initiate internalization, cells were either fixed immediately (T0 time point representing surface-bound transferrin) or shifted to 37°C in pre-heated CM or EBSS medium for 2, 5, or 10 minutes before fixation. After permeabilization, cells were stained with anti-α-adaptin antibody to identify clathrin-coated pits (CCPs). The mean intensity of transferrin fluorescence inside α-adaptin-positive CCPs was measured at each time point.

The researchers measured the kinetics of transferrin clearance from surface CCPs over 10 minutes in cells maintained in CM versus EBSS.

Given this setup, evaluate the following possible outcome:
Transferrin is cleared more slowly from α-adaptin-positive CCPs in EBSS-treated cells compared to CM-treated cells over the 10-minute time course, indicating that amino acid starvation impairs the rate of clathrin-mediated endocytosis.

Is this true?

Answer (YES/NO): YES